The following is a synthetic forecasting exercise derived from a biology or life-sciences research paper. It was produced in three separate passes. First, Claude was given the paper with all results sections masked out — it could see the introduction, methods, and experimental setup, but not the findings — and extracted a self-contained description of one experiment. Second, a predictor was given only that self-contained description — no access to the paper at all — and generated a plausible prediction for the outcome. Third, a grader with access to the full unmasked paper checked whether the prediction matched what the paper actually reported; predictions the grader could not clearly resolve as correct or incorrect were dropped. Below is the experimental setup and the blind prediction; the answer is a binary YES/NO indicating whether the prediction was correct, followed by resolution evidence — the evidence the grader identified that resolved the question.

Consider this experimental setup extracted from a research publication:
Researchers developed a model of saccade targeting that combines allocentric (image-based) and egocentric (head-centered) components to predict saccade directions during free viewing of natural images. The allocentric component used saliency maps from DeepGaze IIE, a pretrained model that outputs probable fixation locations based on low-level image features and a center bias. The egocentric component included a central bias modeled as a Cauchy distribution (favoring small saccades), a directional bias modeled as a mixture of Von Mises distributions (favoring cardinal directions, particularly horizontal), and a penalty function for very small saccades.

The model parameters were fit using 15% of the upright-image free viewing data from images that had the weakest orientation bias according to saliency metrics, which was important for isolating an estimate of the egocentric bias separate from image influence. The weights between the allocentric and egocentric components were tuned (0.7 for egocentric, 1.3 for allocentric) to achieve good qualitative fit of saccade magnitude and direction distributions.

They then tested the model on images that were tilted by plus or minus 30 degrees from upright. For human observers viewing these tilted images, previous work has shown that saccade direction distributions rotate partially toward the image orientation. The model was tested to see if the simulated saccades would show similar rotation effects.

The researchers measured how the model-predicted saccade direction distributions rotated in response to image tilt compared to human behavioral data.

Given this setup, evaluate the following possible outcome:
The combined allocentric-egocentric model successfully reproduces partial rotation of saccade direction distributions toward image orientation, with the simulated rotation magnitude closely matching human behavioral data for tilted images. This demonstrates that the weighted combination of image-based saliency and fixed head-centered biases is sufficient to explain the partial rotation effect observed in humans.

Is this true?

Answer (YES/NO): NO